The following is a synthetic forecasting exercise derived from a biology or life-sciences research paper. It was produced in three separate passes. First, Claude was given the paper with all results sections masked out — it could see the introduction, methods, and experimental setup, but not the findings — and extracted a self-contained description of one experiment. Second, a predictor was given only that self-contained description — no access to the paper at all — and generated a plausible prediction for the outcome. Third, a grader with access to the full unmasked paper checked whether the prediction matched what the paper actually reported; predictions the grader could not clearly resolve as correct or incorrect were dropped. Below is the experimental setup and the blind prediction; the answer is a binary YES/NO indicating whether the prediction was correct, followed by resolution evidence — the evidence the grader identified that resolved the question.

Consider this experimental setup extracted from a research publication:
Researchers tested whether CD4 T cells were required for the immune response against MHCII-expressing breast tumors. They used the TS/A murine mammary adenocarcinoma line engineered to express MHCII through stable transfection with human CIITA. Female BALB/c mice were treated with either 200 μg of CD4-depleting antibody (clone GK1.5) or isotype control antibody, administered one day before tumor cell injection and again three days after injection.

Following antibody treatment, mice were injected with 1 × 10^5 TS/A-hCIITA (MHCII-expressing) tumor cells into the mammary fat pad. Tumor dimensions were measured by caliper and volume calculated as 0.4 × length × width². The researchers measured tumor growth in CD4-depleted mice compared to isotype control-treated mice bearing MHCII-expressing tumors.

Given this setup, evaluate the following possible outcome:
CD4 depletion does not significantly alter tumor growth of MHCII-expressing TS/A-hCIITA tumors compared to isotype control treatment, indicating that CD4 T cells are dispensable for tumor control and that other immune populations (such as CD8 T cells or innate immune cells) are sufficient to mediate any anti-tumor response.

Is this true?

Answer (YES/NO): NO